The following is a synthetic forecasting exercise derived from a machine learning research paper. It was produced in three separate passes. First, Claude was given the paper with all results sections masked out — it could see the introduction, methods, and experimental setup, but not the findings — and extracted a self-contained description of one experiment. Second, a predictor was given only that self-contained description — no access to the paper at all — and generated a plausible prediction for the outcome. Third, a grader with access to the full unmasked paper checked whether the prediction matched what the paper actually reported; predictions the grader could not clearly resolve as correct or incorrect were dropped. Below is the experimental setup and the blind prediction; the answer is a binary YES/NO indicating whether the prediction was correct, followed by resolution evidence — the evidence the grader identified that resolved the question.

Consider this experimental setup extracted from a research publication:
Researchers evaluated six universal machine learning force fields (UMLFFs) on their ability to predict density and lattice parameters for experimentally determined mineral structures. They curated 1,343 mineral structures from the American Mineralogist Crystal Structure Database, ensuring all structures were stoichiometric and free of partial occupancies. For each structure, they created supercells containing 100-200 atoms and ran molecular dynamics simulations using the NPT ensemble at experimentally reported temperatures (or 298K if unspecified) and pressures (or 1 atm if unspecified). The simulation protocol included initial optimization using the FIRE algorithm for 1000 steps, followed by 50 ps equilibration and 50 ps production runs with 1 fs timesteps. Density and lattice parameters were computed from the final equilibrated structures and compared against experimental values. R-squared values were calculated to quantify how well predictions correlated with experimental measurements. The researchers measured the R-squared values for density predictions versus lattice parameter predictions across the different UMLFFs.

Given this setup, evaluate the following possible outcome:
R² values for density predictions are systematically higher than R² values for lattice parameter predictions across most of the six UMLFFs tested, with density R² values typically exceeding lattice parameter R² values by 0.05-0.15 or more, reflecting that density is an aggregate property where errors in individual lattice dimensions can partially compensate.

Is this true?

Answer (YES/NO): YES